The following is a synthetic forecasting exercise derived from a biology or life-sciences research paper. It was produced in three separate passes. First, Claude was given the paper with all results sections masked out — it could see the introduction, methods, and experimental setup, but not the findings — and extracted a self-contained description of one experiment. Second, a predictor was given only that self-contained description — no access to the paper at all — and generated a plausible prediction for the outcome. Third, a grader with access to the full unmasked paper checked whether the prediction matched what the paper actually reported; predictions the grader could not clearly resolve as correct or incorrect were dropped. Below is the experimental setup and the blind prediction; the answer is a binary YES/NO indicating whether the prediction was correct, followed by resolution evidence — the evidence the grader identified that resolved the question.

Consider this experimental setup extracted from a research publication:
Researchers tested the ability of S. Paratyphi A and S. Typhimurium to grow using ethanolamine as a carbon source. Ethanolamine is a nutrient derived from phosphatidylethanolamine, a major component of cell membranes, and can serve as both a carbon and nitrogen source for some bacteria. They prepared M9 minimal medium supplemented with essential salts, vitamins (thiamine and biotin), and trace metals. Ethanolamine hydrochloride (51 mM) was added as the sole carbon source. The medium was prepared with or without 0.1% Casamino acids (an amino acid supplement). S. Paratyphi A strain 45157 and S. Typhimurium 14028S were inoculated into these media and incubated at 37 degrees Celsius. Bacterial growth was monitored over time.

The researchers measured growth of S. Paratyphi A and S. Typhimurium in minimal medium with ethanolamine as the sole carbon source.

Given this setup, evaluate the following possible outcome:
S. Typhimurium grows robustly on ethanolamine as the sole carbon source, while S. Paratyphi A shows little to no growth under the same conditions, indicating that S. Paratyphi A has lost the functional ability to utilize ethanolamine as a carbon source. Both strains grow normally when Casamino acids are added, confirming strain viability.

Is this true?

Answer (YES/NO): NO